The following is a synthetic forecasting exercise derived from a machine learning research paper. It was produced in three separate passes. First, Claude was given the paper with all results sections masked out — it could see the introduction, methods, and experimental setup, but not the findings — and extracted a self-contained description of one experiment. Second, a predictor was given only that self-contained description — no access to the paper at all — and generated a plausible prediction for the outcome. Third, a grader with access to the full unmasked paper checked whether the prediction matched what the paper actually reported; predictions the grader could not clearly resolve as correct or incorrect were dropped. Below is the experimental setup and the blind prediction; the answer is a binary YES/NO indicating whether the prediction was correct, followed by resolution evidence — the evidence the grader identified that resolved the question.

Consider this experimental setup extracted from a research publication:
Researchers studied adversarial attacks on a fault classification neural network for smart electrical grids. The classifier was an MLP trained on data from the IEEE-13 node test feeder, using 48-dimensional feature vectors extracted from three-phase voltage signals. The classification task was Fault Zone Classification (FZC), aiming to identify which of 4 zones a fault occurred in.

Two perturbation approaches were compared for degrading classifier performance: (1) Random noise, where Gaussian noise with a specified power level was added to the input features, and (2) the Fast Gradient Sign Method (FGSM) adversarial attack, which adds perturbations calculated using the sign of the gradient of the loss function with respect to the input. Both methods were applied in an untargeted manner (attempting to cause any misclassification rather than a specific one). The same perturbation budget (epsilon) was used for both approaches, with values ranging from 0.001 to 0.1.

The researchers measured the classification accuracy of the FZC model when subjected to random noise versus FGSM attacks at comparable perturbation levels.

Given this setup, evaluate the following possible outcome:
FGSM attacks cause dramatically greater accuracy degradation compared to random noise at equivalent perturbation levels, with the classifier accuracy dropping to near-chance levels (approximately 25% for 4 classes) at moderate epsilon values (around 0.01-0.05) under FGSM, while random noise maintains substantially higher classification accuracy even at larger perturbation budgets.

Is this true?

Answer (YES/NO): NO